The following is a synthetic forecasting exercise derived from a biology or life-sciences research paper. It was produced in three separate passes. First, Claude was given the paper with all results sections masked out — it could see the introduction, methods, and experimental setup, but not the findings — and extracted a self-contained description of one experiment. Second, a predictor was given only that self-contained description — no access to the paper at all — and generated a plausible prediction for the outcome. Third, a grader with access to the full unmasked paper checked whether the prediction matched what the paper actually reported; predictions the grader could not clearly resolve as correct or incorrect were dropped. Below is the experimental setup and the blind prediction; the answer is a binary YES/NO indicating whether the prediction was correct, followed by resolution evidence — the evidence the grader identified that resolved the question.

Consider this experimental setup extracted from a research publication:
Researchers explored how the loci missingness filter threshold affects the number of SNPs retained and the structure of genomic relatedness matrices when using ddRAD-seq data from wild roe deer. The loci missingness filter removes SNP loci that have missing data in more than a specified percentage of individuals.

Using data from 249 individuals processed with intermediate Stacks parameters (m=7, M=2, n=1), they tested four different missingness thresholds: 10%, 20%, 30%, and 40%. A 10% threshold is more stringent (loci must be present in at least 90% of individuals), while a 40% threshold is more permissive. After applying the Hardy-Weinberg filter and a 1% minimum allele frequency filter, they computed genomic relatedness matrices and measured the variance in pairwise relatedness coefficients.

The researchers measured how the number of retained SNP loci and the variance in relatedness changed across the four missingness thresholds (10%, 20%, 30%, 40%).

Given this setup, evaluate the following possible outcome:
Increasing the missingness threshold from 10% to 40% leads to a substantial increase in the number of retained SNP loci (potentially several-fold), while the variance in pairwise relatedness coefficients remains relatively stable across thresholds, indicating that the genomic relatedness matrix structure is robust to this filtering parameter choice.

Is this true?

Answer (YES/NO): NO